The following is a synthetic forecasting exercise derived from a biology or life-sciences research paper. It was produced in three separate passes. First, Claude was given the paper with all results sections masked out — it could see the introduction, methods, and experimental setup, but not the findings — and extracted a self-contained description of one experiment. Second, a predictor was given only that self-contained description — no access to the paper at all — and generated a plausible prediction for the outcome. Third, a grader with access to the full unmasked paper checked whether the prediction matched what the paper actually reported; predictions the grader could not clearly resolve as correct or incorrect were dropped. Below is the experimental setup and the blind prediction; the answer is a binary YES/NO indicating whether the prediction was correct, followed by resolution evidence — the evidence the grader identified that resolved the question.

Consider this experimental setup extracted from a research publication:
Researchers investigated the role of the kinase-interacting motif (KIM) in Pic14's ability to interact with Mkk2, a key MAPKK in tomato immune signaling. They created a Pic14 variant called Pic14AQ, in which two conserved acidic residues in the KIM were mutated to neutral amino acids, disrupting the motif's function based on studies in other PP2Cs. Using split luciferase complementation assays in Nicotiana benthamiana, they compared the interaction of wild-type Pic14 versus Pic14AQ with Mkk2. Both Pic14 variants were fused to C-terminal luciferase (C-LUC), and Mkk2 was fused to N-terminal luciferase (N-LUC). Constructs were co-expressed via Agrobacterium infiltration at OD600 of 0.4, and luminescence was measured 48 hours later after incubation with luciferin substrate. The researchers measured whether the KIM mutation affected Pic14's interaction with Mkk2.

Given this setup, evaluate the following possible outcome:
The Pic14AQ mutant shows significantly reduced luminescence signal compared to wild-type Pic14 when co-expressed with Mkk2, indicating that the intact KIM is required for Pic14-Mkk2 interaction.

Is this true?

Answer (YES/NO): YES